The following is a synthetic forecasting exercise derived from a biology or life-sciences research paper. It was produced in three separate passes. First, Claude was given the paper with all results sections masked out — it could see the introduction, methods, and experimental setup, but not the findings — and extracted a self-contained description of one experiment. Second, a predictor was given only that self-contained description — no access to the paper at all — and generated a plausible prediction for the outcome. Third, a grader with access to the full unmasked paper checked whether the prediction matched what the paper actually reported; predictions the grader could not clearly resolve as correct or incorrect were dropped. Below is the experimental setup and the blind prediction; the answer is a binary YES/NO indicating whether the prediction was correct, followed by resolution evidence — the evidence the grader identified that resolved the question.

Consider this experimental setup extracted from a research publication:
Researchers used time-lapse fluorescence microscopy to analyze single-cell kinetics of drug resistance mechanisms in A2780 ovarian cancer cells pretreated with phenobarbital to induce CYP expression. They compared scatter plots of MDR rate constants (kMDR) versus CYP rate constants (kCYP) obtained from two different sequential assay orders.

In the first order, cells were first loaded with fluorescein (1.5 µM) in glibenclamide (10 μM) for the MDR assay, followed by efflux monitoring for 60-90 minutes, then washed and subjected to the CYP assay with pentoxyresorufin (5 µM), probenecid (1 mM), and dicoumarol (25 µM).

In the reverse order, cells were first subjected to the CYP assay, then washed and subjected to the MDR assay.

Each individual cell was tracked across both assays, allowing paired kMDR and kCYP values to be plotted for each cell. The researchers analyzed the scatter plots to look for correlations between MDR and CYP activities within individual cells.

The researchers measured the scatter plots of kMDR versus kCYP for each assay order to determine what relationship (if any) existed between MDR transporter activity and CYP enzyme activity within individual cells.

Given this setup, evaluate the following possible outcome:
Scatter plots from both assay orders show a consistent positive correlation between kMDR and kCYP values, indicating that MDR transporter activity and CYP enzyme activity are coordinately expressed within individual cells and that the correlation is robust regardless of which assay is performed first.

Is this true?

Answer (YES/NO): NO